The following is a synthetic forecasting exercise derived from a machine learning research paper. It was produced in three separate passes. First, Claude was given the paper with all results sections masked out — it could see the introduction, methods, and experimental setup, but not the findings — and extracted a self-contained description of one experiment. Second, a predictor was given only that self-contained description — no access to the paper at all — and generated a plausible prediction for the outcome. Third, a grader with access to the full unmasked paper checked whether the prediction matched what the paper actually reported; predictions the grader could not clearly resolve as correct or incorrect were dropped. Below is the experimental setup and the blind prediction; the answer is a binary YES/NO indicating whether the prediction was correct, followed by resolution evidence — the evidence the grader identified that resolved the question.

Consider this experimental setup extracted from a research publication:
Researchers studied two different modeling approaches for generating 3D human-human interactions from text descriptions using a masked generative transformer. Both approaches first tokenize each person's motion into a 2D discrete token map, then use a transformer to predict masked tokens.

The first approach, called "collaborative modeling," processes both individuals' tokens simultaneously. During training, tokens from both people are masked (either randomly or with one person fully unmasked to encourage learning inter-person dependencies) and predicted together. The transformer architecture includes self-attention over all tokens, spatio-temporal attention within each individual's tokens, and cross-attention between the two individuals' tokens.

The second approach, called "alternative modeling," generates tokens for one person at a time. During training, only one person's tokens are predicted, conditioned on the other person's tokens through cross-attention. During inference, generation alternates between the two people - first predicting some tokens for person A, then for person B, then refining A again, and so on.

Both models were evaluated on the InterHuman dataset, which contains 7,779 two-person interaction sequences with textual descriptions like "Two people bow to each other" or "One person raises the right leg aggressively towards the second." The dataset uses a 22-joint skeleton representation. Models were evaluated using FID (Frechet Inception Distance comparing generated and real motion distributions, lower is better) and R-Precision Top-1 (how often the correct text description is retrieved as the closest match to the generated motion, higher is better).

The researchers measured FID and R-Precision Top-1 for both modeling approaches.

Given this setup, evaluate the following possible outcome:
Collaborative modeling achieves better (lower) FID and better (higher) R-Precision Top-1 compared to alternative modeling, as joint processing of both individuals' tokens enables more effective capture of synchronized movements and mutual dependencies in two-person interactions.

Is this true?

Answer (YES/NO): YES